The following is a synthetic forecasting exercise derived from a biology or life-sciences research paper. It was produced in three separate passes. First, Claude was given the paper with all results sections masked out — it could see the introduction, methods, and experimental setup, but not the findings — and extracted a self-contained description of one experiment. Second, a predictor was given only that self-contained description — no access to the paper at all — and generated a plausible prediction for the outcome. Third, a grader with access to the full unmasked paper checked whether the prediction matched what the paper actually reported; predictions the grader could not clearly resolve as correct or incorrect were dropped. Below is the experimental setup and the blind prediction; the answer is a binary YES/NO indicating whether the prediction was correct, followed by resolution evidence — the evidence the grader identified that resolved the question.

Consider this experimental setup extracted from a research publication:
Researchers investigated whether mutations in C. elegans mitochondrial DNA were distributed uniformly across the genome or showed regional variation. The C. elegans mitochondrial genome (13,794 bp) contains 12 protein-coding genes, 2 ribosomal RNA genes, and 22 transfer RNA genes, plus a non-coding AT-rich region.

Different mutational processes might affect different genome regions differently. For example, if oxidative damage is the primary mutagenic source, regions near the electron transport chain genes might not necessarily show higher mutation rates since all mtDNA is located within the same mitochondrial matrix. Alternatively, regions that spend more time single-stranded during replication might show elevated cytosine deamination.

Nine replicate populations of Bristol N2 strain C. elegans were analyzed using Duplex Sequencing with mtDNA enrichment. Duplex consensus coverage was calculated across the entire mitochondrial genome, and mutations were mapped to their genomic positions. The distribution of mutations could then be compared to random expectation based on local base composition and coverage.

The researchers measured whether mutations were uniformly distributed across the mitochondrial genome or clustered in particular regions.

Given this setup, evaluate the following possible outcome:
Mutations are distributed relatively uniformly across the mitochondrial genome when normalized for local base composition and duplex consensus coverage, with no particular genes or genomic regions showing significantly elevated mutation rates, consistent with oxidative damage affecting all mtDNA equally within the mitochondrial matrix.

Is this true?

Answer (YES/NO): NO